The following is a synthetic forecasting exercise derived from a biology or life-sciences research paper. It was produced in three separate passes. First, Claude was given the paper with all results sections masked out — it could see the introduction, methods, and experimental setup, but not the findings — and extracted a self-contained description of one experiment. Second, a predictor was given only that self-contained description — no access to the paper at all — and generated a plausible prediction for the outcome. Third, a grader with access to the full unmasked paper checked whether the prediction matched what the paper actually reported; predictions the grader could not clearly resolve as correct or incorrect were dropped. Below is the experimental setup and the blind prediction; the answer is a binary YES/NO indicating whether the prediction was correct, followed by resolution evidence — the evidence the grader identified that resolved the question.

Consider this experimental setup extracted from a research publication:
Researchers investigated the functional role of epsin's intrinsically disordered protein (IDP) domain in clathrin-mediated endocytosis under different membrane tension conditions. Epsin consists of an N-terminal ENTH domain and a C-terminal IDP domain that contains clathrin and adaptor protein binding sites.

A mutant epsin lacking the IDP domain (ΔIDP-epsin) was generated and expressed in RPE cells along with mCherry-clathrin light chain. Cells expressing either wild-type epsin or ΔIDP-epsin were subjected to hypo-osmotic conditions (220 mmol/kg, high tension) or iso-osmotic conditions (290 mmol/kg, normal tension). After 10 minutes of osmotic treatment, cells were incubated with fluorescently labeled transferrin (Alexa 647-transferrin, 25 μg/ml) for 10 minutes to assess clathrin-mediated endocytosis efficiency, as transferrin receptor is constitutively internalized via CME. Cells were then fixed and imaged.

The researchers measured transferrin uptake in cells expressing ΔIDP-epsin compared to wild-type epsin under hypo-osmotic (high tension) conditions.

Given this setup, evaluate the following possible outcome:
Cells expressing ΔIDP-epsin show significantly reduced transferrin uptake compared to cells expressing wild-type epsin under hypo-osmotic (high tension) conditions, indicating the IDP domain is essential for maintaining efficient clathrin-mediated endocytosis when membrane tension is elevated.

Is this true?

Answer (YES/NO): NO